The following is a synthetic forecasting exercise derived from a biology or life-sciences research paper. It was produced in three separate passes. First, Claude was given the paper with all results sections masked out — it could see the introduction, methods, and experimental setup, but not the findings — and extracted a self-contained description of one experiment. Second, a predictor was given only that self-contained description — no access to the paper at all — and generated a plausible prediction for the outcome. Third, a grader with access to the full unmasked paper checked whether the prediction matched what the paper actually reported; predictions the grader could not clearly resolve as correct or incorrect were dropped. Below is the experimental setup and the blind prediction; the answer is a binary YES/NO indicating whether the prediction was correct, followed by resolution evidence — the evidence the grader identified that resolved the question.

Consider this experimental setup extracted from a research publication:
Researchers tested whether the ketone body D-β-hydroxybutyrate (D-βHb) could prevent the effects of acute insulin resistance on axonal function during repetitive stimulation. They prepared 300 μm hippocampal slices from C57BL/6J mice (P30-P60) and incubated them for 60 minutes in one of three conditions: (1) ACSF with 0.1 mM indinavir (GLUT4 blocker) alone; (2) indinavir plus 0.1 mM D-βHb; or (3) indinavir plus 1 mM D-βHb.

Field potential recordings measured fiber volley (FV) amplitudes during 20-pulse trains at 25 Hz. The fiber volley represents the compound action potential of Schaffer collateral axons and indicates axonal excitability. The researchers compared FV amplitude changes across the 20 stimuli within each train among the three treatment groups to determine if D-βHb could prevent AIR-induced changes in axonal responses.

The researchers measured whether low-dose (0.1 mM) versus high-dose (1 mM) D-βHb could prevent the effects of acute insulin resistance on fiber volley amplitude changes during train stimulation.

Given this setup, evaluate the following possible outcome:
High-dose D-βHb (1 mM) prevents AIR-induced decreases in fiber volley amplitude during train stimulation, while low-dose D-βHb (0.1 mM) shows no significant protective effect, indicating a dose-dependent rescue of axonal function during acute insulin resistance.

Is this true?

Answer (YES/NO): NO